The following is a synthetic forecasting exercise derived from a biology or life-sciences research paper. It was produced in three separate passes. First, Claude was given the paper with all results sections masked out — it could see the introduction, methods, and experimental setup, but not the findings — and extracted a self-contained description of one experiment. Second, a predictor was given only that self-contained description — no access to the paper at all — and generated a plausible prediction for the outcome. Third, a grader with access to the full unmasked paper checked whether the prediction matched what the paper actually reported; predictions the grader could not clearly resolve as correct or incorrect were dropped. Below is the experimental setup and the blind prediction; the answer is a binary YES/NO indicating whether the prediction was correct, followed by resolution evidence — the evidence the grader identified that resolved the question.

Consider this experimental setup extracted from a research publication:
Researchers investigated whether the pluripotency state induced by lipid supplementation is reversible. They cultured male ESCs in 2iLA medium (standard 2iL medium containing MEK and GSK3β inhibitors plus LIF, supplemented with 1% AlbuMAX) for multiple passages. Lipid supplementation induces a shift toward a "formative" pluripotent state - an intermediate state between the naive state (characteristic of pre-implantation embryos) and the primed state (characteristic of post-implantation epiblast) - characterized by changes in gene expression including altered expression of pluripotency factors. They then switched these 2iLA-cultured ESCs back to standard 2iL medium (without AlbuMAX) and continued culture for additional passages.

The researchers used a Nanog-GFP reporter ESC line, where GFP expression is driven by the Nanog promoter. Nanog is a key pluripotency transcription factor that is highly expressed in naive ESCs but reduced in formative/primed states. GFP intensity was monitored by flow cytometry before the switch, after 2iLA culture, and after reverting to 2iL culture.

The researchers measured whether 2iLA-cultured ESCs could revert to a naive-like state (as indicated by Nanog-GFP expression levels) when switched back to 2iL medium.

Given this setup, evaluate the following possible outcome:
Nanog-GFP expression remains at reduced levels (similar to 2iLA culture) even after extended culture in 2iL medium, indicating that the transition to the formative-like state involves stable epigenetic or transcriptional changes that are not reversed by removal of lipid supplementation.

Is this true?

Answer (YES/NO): NO